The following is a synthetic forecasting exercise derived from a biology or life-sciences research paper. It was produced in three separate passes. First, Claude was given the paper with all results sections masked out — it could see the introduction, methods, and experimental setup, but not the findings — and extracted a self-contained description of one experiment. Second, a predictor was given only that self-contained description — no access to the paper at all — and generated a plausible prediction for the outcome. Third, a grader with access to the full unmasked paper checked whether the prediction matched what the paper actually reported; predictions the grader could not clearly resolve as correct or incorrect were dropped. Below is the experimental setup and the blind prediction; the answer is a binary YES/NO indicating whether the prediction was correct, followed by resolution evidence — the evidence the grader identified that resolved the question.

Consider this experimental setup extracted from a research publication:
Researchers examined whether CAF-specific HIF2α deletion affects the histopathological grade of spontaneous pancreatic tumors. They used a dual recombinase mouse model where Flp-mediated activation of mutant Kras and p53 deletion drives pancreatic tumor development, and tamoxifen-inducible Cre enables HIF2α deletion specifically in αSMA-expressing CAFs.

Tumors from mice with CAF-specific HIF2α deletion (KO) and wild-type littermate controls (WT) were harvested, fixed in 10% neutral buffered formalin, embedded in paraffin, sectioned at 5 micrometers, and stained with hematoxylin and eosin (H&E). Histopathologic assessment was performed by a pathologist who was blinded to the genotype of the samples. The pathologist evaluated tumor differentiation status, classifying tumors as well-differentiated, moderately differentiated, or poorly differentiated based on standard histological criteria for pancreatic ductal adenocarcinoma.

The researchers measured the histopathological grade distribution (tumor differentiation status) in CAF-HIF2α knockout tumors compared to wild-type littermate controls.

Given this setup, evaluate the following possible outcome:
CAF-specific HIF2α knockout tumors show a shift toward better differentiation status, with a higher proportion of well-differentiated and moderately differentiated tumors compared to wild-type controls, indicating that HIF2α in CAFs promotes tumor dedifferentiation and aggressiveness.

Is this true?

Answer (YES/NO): NO